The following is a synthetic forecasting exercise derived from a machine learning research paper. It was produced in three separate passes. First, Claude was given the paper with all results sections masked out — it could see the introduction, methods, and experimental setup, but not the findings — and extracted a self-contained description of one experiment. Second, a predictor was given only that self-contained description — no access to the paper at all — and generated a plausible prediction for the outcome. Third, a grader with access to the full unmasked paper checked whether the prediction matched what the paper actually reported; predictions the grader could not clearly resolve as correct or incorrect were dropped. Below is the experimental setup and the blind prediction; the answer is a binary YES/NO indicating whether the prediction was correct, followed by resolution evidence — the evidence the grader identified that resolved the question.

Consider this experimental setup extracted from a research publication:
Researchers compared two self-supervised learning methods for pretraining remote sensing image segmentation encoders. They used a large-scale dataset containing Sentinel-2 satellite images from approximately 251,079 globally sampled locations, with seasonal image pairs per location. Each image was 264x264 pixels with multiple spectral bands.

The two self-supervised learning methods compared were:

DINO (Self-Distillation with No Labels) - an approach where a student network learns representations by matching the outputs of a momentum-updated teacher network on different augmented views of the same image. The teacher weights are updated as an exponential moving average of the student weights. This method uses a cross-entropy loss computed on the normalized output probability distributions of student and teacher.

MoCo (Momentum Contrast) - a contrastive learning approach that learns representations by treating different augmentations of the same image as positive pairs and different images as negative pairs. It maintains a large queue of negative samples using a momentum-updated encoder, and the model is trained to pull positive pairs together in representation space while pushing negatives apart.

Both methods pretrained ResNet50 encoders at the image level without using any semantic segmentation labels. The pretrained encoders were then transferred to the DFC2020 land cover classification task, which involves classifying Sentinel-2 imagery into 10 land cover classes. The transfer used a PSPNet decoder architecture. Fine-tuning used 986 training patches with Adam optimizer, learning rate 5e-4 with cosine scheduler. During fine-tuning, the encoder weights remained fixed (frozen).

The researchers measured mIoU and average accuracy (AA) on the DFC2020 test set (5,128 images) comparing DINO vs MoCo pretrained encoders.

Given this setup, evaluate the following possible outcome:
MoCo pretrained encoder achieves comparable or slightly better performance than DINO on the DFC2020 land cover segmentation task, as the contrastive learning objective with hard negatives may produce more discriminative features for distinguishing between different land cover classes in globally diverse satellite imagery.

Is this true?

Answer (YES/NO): YES